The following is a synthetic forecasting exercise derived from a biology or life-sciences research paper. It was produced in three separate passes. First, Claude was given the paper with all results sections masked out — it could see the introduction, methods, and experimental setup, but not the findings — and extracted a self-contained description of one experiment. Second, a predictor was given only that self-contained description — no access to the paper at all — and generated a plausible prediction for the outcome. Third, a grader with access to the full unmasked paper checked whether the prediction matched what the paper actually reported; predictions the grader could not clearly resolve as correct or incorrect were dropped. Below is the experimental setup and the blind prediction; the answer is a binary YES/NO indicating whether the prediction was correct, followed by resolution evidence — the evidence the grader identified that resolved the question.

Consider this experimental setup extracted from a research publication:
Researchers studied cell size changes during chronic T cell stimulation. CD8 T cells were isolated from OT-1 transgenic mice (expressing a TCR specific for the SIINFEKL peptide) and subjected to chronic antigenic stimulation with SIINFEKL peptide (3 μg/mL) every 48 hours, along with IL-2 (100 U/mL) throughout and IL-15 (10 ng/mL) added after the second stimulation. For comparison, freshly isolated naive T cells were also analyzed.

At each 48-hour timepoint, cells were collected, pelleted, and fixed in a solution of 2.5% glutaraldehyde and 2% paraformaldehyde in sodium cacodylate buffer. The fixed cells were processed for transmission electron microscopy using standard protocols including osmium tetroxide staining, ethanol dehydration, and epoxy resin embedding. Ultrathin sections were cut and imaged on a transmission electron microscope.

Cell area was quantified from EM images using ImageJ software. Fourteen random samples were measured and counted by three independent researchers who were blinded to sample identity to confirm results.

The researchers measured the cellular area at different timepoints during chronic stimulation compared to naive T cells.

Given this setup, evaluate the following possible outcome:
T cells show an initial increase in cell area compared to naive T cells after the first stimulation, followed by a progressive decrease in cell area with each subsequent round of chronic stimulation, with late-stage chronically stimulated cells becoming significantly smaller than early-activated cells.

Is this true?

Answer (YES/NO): NO